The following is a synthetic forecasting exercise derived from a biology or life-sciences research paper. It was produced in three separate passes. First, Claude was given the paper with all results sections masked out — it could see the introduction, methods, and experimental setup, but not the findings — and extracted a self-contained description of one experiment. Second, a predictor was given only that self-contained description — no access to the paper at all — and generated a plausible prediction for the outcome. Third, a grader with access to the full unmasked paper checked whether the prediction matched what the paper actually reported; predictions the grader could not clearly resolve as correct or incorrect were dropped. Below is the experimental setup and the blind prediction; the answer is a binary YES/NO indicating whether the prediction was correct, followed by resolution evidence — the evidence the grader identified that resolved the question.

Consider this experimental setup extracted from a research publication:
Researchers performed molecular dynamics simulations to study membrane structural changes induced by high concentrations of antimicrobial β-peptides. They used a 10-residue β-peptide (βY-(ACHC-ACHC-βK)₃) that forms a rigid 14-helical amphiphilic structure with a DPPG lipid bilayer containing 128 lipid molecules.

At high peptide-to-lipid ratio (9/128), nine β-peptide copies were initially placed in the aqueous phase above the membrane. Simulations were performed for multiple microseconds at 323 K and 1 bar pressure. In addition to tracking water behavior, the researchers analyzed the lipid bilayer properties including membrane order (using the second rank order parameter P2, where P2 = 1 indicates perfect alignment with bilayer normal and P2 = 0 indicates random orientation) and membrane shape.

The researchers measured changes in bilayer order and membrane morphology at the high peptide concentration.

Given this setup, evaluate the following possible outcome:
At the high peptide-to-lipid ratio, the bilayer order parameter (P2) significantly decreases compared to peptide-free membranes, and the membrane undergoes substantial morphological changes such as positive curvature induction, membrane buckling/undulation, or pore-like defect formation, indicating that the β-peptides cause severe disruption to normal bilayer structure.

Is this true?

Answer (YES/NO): NO